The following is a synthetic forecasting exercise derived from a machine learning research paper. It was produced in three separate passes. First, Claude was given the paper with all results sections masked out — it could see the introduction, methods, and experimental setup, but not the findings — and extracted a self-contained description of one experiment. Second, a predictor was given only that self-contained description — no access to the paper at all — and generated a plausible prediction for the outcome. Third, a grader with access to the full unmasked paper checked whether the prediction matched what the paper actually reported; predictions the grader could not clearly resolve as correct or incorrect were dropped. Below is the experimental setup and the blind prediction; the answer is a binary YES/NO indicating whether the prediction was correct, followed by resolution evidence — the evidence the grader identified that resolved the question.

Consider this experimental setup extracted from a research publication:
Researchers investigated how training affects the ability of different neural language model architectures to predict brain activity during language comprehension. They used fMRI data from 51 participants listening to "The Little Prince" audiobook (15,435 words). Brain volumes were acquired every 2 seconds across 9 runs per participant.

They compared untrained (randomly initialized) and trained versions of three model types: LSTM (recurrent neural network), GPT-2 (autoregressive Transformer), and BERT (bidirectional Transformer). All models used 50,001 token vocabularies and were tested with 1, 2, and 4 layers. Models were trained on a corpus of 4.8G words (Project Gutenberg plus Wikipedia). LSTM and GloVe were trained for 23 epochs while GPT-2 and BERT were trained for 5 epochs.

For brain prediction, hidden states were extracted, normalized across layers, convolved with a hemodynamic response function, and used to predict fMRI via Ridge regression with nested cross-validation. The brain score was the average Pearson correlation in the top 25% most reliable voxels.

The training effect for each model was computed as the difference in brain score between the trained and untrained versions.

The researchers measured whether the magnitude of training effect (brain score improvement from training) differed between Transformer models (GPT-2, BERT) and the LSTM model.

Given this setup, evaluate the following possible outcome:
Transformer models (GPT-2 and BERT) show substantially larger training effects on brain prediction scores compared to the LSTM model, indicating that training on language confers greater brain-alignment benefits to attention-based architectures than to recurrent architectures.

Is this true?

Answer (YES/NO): YES